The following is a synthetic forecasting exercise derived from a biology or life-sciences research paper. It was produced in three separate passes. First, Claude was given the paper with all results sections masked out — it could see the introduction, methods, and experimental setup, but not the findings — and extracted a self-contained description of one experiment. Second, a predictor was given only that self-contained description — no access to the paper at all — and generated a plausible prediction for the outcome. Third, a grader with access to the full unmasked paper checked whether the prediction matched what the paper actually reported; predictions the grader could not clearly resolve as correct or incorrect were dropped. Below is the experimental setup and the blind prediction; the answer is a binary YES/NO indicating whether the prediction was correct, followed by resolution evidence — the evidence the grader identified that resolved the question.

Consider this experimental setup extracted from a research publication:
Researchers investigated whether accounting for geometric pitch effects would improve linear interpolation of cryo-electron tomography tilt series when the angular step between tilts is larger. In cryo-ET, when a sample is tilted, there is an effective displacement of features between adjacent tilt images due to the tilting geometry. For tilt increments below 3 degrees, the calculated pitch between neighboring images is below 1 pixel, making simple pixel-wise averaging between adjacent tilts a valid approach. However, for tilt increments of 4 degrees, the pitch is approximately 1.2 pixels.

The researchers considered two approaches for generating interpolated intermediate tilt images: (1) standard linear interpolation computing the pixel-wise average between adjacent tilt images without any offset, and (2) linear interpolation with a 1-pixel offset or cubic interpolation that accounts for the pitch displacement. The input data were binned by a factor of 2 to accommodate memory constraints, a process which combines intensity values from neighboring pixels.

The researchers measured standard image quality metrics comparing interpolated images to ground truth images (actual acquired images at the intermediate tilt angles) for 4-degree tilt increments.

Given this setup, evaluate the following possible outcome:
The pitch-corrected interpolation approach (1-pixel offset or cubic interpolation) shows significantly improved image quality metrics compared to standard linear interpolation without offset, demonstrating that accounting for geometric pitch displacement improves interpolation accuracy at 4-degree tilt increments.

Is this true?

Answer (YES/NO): NO